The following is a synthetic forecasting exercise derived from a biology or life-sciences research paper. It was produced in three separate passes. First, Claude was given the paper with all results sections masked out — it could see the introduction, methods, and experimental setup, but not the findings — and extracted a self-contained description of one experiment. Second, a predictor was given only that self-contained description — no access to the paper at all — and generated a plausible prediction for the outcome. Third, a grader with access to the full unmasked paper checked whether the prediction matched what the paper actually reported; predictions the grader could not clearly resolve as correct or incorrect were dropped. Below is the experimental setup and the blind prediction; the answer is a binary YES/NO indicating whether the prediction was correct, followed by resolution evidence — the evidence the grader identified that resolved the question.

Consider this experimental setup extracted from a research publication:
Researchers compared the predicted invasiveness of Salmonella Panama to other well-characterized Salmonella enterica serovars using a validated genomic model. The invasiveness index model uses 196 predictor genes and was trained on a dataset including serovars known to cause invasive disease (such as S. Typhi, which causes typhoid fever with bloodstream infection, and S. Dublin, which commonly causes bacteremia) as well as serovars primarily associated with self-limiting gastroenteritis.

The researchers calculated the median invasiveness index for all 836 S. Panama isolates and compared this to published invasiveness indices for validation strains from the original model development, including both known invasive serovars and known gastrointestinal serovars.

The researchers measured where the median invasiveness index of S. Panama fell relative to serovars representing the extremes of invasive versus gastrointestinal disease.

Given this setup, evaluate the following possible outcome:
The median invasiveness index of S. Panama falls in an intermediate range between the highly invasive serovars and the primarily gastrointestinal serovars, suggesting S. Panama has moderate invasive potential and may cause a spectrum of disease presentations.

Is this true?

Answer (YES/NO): NO